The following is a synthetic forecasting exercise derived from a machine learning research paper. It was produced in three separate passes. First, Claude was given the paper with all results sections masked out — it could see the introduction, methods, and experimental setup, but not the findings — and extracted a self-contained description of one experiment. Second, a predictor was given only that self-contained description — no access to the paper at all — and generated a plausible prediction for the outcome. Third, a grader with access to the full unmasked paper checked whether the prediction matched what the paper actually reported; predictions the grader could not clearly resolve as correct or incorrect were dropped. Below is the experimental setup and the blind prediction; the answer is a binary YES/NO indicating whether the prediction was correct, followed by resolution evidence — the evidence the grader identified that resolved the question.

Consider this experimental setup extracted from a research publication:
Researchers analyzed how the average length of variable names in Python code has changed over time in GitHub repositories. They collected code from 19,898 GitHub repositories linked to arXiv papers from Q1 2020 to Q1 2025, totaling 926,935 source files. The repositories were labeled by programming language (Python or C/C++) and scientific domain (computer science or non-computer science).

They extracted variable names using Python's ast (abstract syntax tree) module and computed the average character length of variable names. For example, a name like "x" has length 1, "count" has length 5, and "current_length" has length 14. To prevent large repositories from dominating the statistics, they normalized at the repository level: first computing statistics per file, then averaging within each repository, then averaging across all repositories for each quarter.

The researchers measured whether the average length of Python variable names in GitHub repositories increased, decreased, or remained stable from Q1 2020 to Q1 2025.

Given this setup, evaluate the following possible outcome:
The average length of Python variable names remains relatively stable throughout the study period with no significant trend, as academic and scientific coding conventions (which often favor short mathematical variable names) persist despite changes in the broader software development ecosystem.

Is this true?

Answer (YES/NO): NO